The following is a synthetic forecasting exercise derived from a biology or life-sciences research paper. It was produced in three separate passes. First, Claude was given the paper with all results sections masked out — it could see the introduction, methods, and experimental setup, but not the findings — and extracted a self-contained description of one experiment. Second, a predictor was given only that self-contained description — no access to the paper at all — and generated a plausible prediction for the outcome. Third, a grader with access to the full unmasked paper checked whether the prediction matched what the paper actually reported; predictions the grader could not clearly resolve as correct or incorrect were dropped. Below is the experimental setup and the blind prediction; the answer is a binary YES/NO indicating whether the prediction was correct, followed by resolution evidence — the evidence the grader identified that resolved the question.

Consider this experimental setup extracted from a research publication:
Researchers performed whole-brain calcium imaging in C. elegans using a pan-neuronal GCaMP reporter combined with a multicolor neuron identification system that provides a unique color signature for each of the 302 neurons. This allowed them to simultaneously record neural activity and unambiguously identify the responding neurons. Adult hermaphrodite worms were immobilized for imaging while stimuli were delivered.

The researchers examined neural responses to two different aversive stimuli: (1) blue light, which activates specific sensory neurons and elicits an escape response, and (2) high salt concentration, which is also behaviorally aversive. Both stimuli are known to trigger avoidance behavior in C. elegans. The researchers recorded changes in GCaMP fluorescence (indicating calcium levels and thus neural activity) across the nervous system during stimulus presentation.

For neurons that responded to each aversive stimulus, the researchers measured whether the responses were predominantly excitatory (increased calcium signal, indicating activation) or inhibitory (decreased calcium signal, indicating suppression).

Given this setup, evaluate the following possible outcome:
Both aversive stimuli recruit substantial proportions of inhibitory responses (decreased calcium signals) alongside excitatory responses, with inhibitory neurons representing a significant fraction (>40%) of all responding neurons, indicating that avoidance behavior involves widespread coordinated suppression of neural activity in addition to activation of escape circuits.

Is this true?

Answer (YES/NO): NO